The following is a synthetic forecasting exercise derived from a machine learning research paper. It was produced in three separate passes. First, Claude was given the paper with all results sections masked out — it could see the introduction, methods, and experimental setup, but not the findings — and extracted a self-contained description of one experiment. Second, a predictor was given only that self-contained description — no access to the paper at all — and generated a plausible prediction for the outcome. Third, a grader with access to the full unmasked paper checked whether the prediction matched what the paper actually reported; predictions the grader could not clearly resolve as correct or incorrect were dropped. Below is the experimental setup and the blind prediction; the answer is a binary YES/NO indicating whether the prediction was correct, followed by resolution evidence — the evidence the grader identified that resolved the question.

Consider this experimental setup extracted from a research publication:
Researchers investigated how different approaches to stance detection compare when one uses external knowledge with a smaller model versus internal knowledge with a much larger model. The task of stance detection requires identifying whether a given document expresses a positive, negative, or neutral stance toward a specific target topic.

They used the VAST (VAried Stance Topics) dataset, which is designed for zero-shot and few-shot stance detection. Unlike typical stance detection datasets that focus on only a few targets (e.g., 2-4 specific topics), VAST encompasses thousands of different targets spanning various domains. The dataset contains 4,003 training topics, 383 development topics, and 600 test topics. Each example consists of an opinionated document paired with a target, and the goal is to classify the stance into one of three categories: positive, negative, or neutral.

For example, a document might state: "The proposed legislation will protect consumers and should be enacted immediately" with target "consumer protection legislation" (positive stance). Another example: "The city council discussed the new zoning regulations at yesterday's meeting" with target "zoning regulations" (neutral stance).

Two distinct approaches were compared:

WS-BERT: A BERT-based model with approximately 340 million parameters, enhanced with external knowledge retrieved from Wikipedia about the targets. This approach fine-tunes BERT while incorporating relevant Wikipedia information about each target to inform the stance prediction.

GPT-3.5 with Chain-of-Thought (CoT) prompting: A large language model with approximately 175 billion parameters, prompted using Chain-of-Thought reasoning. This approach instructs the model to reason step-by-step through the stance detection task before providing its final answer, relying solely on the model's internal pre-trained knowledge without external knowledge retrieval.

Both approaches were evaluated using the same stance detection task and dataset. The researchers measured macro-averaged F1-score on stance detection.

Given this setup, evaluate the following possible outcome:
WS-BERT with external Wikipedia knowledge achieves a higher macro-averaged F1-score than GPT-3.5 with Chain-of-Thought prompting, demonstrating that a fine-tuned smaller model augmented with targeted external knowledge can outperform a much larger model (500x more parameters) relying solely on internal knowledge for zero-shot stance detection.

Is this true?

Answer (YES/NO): YES